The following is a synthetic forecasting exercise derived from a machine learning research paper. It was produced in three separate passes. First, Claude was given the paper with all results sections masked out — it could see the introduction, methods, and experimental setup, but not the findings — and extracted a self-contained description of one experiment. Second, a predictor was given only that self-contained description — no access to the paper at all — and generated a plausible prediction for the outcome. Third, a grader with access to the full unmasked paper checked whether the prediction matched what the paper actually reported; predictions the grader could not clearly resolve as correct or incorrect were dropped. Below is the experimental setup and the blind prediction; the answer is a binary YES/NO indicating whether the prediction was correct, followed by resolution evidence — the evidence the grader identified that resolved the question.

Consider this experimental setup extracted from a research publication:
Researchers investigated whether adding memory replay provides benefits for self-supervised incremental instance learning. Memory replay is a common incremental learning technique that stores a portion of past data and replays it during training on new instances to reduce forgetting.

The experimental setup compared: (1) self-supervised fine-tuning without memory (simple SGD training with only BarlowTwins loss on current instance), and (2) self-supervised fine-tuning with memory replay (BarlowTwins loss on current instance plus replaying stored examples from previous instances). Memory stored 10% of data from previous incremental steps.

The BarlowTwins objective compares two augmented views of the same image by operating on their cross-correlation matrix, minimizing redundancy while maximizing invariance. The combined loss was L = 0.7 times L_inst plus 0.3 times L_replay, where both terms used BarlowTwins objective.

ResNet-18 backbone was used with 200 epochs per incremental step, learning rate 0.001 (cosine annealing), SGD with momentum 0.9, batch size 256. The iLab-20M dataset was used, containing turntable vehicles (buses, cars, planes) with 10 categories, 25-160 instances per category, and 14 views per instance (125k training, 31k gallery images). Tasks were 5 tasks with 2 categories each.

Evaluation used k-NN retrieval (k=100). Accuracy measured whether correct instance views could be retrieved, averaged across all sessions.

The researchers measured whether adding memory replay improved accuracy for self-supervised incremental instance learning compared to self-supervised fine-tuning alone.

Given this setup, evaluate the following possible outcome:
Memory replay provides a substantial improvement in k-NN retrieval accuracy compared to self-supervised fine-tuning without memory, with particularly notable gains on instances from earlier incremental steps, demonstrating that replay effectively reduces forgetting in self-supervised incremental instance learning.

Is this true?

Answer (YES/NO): NO